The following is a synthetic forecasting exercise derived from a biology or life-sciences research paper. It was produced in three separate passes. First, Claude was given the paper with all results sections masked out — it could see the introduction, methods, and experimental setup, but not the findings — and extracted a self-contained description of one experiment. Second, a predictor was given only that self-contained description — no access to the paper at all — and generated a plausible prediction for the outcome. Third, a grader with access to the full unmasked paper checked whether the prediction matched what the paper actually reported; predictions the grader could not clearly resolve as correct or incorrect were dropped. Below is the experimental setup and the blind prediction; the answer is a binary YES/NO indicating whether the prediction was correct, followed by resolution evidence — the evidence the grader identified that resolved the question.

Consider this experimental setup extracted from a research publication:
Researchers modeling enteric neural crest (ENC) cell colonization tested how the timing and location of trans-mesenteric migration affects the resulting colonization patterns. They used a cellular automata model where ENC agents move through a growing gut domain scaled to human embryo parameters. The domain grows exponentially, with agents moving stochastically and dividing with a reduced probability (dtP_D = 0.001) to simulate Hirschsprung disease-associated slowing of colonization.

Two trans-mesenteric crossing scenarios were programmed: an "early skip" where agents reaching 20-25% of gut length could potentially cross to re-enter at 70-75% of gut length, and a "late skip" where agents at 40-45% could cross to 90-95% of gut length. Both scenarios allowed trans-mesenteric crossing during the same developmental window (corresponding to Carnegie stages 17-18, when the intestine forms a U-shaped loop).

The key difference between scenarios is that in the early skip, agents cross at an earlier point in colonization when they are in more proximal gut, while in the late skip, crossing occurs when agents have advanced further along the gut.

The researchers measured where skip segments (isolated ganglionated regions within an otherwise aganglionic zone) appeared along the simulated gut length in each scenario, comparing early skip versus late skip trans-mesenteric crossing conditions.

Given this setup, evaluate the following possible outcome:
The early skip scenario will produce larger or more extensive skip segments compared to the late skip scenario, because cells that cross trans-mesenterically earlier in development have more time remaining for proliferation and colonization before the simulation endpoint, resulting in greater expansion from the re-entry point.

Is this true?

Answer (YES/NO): NO